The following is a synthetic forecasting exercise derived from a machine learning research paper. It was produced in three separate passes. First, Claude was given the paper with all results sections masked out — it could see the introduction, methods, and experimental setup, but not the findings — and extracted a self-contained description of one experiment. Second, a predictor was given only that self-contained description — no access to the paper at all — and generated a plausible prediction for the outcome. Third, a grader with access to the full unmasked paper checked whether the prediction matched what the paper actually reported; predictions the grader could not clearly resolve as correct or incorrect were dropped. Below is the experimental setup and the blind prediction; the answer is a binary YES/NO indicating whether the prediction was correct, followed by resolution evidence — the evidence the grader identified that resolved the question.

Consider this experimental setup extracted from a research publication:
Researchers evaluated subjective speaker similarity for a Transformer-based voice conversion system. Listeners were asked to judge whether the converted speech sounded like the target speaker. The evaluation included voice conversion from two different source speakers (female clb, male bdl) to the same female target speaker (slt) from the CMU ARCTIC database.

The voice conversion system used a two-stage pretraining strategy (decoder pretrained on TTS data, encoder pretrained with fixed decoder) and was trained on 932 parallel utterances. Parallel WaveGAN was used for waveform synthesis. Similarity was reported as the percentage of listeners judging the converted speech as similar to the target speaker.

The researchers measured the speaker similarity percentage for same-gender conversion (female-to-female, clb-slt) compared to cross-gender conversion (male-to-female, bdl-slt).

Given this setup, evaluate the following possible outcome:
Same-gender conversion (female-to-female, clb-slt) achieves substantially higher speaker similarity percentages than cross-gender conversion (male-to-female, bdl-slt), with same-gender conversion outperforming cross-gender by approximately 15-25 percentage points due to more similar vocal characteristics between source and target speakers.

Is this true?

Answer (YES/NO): NO